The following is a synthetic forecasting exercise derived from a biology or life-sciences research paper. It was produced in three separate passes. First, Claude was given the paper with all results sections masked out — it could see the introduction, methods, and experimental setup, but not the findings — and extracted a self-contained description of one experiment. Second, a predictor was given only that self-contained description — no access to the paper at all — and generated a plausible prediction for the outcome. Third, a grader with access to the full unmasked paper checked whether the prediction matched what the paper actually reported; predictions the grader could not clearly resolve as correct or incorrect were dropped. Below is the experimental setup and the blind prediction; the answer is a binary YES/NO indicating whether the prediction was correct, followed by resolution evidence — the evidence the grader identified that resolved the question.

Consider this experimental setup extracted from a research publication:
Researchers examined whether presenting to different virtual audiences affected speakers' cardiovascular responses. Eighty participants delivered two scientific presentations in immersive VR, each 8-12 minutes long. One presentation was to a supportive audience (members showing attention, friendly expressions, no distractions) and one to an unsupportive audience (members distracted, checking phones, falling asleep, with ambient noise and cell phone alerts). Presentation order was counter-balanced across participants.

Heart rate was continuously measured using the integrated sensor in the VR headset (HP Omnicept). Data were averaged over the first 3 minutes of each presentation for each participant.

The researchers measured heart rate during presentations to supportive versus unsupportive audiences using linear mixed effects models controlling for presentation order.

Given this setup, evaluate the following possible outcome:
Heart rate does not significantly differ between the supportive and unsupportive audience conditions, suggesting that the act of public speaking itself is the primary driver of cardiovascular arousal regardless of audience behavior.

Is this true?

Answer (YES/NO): YES